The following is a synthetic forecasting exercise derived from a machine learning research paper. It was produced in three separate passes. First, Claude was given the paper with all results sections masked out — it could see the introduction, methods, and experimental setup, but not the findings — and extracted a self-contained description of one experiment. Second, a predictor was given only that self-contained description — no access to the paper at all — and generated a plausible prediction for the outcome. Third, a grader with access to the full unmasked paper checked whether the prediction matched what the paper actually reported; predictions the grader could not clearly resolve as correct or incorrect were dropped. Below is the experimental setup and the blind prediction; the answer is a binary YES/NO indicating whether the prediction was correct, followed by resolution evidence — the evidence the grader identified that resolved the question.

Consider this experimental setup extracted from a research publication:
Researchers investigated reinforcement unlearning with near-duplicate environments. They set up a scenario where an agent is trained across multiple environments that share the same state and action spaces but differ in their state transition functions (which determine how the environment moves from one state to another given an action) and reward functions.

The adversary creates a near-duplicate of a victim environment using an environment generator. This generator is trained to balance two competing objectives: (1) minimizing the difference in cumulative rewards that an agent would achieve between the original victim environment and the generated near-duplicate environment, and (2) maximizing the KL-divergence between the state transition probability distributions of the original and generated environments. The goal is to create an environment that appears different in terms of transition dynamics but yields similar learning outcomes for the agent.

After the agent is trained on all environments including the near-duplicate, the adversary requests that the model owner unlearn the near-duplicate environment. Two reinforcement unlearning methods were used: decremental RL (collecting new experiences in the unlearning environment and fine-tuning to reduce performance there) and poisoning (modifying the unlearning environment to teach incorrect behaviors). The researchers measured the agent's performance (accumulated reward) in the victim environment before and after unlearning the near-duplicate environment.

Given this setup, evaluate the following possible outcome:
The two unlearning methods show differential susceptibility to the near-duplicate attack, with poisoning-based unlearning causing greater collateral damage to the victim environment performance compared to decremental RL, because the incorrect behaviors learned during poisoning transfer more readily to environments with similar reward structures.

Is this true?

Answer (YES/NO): NO